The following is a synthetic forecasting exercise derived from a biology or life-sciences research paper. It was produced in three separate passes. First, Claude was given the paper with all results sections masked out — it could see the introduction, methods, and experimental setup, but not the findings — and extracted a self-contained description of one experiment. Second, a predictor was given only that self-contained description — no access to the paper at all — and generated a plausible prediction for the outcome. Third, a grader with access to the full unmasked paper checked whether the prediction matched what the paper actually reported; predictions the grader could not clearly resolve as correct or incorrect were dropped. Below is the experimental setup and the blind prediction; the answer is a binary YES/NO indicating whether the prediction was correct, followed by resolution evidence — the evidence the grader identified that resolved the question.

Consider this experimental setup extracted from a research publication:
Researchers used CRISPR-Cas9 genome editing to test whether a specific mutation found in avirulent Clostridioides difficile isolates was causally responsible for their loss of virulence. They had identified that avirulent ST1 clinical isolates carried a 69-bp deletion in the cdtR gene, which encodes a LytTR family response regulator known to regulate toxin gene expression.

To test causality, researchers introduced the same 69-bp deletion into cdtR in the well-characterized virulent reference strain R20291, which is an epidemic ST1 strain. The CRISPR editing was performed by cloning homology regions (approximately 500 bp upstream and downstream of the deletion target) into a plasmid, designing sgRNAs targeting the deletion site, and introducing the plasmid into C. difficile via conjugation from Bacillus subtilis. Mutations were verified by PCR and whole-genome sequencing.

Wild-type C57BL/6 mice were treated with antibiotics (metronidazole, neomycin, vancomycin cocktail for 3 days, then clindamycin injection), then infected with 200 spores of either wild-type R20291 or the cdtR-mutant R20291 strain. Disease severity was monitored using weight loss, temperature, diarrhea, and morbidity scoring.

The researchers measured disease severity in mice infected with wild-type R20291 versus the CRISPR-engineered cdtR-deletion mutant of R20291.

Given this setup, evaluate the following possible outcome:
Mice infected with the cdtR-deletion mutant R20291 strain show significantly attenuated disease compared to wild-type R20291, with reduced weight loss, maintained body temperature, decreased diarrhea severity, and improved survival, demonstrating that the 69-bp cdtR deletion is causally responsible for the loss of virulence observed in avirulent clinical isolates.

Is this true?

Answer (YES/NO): YES